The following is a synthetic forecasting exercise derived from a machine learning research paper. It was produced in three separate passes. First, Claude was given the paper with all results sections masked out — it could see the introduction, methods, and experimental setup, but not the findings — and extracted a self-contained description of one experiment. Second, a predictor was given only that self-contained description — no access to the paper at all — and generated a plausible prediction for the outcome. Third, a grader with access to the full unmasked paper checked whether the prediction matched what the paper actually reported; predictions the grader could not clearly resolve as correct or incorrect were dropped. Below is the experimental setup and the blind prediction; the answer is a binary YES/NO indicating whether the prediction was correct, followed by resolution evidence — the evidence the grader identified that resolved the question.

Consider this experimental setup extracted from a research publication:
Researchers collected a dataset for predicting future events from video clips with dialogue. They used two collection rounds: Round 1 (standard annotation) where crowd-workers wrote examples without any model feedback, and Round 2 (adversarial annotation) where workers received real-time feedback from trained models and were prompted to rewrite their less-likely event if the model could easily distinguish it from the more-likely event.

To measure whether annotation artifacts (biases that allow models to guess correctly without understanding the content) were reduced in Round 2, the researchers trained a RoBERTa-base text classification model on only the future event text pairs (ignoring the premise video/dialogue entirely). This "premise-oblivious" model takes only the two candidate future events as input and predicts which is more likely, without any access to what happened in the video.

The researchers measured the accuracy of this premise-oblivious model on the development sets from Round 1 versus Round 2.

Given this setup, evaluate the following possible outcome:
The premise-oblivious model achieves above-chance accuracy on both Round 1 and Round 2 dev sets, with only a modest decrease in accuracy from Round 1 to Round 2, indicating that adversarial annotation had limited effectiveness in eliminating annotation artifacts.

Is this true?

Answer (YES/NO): NO